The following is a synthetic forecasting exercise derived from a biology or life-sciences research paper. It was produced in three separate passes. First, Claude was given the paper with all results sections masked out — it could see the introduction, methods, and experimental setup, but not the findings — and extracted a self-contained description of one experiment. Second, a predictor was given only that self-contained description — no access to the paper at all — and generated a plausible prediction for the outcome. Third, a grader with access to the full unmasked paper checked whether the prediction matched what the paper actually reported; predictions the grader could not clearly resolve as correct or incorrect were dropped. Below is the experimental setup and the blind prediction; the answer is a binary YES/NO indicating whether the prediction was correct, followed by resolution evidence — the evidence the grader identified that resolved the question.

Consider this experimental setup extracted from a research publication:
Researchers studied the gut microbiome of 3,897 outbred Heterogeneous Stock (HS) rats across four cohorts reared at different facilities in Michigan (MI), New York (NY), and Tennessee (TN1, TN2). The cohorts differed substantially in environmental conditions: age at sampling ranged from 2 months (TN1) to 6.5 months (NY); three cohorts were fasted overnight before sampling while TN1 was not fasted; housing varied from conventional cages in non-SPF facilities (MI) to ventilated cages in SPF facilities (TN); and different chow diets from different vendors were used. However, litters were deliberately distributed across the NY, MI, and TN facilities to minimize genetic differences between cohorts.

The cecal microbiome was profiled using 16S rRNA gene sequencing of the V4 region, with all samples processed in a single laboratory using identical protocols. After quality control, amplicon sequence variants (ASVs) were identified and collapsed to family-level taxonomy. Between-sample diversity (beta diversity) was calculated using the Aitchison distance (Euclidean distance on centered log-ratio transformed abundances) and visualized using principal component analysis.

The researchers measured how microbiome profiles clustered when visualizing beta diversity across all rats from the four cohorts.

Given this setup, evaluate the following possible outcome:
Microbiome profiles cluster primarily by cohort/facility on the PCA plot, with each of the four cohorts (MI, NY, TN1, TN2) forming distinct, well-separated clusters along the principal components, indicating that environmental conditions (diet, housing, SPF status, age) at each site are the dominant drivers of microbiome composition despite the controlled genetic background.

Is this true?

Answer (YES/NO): YES